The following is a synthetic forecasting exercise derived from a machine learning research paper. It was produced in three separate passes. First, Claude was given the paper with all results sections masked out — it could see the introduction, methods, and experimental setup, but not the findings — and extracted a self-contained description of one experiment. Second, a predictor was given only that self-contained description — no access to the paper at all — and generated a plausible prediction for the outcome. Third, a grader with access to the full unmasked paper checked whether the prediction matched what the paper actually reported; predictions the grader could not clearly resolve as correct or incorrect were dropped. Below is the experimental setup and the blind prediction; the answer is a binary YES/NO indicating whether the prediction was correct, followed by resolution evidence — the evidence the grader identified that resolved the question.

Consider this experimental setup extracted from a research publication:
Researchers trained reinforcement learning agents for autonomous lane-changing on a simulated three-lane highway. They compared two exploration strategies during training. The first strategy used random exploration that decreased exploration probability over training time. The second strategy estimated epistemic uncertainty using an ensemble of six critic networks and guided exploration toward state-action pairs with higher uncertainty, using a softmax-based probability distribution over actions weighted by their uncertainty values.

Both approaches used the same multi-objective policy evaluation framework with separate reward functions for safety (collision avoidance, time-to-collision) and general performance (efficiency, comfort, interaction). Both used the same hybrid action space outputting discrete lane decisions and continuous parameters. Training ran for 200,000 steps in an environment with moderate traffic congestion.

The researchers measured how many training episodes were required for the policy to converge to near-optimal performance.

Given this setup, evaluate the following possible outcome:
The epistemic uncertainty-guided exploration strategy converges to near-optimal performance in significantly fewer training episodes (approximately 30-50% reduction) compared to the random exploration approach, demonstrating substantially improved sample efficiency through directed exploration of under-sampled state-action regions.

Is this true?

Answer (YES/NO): NO